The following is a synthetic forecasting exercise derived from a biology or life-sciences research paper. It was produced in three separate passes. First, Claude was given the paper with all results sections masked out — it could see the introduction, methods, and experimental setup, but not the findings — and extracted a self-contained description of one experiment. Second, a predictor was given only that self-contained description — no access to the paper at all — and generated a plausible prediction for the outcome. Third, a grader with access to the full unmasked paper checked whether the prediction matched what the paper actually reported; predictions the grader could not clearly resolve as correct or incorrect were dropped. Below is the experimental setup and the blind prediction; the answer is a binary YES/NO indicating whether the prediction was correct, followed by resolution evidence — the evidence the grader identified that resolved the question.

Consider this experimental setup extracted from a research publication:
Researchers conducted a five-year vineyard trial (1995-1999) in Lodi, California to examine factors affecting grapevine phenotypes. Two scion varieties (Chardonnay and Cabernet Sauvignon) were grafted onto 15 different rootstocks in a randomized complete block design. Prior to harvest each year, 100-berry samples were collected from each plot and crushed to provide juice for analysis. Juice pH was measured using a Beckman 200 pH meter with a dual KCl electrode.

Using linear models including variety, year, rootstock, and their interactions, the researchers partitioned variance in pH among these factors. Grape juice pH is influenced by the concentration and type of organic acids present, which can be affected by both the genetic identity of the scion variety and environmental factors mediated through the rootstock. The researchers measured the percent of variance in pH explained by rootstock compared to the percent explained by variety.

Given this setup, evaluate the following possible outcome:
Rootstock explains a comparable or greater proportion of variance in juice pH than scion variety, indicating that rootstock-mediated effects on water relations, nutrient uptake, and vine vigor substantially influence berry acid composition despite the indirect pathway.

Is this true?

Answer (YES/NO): NO